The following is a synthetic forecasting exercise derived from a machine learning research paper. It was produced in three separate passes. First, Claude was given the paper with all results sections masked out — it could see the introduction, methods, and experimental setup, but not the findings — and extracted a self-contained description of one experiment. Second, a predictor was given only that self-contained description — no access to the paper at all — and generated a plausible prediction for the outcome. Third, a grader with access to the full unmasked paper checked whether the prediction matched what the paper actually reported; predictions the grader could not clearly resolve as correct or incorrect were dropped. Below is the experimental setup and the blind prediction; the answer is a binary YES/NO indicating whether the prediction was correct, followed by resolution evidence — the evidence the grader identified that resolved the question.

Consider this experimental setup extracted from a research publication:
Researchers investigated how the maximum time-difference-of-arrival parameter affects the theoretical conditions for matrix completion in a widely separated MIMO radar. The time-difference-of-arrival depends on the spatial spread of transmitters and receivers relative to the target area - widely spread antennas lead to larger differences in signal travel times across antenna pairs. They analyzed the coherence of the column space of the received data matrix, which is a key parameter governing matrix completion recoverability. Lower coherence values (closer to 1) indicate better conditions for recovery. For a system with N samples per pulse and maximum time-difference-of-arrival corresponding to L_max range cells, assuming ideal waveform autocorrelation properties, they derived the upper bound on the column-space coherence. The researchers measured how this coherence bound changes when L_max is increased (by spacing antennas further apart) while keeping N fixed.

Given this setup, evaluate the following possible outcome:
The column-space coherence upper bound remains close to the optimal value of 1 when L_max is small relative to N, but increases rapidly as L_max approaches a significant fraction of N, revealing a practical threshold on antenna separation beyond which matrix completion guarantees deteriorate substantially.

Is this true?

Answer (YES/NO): NO